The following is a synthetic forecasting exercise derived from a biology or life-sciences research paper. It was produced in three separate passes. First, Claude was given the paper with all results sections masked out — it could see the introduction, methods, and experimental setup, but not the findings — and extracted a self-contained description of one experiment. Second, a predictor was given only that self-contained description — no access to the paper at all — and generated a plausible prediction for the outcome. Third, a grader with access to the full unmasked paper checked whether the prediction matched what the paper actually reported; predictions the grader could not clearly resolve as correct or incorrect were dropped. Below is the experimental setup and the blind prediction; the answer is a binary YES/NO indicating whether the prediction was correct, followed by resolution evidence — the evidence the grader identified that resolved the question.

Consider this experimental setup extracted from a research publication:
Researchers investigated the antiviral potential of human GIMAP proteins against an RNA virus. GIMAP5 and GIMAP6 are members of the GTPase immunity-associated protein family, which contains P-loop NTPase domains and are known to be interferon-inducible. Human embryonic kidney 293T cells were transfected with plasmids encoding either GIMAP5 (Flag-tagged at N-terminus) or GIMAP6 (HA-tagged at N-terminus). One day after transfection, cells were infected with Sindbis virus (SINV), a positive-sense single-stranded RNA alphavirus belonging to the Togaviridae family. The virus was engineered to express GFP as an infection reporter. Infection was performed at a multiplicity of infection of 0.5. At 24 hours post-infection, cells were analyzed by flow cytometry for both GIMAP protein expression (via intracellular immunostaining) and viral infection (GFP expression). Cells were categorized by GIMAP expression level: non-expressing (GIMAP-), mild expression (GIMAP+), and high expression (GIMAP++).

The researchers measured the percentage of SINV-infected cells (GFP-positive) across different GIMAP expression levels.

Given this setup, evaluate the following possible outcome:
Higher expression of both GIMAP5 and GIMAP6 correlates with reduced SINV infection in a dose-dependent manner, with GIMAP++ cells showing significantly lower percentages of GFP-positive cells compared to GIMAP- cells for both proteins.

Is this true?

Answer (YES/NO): YES